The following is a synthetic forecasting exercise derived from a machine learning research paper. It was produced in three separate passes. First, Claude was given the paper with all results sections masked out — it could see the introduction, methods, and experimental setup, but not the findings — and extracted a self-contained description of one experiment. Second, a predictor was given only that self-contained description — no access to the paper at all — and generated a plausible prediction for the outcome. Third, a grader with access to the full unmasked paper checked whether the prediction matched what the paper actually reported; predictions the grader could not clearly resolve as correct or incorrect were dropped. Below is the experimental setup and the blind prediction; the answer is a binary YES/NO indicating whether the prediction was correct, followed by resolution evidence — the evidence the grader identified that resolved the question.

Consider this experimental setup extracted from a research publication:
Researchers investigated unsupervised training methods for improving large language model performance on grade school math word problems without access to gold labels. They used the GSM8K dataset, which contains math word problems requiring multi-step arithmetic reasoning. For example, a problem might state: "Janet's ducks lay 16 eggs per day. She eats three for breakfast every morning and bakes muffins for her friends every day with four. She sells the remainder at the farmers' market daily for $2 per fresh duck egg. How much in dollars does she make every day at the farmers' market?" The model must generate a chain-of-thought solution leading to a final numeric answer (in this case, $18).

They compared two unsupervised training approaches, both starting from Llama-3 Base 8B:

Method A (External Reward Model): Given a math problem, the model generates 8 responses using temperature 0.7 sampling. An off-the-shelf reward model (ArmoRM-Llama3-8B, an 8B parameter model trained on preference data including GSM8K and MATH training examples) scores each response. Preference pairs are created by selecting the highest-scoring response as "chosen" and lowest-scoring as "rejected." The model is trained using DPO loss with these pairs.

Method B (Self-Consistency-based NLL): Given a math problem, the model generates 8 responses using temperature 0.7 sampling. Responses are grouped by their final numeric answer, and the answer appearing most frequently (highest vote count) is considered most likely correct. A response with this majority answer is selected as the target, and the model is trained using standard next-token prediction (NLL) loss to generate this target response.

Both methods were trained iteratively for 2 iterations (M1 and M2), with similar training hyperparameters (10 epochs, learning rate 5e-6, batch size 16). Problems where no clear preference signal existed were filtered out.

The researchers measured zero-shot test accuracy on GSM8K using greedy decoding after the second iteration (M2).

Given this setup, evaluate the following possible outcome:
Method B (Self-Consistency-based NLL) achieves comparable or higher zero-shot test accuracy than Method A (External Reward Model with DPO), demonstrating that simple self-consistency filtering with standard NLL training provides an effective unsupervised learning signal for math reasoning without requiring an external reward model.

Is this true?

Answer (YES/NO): YES